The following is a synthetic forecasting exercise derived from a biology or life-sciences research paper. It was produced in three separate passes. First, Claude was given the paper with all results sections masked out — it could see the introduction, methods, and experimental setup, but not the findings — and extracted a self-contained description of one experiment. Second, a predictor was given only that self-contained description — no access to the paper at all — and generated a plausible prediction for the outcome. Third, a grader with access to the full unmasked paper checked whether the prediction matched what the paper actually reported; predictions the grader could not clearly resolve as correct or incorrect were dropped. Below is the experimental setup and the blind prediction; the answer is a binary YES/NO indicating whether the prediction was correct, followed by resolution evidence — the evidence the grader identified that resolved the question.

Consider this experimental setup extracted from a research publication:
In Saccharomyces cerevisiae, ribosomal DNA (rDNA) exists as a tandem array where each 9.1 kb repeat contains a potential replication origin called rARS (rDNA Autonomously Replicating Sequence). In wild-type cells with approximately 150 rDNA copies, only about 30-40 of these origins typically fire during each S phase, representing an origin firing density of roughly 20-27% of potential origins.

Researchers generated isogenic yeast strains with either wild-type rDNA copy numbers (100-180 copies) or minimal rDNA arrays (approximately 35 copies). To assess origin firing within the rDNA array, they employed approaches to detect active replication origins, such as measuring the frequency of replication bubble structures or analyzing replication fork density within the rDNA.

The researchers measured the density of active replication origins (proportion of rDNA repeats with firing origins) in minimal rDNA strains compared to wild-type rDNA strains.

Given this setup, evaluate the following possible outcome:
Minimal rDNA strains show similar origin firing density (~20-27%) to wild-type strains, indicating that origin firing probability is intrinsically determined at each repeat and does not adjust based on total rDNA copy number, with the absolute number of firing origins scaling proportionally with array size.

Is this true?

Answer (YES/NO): NO